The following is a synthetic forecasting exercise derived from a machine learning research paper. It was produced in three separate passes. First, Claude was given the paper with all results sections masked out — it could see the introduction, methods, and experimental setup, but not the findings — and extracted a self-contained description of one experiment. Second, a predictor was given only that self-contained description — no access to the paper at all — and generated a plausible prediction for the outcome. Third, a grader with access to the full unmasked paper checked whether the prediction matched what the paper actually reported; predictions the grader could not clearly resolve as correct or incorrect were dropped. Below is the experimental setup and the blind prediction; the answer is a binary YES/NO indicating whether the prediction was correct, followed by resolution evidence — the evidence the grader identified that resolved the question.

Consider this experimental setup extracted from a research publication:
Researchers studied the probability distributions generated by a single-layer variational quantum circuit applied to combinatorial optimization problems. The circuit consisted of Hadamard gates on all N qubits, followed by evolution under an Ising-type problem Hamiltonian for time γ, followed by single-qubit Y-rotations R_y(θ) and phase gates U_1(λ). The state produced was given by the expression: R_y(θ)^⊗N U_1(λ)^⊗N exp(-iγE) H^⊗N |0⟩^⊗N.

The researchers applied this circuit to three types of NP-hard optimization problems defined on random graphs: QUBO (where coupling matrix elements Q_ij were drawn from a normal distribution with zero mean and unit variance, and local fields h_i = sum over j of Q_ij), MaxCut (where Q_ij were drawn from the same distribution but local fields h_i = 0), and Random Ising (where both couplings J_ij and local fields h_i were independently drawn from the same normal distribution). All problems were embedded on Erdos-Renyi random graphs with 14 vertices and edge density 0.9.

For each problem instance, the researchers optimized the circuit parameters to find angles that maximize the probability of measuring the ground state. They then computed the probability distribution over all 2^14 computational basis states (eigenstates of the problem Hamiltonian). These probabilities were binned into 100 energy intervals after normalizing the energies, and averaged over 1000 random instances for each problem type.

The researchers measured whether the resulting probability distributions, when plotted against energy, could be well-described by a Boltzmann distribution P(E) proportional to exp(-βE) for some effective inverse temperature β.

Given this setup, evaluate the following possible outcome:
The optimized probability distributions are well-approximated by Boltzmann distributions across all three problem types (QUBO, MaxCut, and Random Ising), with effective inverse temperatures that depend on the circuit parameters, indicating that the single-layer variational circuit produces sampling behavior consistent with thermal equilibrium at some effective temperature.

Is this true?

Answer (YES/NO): YES